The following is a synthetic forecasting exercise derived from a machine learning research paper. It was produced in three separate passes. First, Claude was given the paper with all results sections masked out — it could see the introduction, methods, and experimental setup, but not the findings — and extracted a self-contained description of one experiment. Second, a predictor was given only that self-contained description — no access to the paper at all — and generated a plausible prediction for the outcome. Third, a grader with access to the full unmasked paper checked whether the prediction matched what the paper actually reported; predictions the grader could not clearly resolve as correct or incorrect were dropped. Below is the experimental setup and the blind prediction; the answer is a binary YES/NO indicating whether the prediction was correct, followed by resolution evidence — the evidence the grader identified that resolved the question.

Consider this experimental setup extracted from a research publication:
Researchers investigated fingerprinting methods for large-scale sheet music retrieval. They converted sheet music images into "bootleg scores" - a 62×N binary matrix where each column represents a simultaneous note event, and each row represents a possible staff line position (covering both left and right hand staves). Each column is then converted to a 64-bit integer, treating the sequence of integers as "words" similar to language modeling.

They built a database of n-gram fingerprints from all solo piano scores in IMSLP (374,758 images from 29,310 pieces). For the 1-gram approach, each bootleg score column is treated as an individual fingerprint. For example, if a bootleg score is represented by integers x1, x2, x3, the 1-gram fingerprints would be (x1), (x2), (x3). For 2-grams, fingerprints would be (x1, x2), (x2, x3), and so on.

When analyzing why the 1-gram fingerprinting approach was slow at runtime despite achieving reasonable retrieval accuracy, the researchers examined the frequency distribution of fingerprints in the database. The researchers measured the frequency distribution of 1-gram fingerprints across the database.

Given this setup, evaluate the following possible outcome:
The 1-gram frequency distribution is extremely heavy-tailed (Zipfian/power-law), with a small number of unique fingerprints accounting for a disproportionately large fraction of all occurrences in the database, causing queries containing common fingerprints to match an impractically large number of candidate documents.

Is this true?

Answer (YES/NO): YES